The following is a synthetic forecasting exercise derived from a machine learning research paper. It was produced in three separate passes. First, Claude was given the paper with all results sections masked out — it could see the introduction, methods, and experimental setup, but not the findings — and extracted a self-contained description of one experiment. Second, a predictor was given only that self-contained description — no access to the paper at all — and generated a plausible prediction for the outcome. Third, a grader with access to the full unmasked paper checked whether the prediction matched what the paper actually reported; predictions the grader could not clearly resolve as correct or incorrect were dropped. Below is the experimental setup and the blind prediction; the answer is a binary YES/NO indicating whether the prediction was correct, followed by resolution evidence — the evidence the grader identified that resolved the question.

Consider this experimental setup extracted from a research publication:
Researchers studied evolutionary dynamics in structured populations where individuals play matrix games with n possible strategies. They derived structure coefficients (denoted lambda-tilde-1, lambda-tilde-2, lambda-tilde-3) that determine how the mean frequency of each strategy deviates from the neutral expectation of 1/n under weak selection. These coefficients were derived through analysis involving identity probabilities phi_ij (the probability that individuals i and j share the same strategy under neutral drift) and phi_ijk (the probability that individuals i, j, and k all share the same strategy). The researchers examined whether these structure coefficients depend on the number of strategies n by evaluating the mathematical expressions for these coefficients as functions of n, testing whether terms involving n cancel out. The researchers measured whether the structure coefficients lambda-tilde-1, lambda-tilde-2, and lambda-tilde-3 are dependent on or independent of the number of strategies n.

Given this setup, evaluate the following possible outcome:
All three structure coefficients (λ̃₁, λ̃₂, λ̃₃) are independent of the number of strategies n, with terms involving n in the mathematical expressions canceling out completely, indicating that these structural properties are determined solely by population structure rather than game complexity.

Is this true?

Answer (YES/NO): YES